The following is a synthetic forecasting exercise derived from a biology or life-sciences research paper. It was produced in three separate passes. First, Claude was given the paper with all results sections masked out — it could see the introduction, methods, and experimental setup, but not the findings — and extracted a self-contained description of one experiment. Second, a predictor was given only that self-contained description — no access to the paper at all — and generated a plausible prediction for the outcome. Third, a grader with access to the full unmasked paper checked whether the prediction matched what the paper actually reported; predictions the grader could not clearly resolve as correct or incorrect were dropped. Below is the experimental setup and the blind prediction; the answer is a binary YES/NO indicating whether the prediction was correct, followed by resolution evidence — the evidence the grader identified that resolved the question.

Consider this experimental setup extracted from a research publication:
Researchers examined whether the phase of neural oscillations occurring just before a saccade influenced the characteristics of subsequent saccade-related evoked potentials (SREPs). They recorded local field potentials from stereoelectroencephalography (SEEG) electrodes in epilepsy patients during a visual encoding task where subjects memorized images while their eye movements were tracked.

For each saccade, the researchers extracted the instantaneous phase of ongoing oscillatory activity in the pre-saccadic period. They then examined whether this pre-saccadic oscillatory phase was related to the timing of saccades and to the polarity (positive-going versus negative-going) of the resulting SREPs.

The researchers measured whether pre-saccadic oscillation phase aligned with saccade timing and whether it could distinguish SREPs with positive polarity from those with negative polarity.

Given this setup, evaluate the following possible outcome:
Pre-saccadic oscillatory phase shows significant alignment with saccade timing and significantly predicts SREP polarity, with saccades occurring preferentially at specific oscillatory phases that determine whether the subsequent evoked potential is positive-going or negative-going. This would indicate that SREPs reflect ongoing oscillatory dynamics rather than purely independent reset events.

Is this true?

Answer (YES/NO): YES